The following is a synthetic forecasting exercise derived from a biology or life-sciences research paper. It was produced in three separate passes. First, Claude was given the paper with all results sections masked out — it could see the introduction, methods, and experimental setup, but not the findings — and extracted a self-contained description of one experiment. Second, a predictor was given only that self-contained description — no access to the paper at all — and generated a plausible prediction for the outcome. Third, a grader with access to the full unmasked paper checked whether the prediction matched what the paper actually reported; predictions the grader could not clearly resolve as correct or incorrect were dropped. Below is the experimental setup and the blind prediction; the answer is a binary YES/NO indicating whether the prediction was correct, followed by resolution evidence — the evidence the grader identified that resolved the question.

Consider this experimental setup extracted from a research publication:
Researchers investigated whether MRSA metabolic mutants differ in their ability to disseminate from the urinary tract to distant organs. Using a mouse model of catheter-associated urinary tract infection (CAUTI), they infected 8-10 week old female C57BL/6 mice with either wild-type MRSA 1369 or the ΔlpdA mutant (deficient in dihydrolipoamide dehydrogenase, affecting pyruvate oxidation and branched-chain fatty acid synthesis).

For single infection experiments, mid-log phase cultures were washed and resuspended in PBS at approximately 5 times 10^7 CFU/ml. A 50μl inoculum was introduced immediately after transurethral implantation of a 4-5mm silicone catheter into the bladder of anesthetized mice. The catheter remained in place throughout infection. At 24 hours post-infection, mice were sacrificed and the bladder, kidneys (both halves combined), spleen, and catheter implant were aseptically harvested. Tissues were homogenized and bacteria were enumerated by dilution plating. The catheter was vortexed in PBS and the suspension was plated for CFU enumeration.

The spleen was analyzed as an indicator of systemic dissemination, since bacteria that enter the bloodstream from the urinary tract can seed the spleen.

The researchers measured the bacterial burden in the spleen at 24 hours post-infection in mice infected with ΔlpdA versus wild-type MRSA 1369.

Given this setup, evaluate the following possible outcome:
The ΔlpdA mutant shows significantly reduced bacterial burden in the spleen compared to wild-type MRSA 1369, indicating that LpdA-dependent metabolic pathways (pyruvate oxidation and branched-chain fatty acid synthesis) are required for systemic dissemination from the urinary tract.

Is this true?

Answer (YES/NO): YES